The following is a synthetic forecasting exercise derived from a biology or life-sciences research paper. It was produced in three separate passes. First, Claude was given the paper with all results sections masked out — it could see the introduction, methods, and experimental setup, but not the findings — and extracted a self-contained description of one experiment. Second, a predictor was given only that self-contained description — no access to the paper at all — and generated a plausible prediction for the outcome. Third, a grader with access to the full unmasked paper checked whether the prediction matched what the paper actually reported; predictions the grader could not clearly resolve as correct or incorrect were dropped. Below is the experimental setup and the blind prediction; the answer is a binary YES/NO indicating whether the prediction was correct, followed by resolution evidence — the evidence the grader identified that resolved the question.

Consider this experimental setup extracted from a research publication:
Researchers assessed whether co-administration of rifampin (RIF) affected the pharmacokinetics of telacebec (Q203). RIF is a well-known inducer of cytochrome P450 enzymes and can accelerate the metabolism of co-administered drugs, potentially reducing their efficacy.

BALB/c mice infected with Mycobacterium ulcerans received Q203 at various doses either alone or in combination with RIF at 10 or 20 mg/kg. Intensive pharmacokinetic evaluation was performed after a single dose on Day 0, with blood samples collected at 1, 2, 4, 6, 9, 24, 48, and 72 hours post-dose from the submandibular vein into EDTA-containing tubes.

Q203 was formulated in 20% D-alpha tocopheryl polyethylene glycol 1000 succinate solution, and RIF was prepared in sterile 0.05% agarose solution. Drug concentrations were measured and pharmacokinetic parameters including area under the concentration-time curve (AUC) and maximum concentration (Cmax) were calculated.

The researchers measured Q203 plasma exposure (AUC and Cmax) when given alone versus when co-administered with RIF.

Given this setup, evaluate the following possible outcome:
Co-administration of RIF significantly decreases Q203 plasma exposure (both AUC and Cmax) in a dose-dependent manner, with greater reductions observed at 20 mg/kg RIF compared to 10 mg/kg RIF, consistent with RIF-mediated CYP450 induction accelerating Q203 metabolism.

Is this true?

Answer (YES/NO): NO